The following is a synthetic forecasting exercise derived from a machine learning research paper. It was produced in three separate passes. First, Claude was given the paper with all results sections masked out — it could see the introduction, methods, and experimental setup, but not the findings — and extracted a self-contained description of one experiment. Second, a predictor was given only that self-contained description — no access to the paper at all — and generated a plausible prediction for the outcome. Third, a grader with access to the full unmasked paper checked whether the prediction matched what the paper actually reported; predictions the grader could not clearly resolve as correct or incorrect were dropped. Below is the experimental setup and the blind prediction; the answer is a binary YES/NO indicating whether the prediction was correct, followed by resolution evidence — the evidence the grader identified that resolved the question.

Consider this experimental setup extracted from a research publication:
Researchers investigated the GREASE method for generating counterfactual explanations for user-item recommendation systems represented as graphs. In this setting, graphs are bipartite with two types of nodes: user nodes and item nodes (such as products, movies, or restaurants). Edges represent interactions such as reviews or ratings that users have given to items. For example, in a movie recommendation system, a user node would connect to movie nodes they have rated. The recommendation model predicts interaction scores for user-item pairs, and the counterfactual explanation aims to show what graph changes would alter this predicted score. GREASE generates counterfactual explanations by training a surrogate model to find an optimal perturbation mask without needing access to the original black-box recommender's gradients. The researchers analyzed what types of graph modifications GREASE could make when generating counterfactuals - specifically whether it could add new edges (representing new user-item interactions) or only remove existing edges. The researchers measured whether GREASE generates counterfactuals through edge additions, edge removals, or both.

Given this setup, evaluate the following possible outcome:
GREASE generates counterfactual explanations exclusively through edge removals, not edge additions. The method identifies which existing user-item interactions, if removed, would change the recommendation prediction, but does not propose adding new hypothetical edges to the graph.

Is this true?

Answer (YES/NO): YES